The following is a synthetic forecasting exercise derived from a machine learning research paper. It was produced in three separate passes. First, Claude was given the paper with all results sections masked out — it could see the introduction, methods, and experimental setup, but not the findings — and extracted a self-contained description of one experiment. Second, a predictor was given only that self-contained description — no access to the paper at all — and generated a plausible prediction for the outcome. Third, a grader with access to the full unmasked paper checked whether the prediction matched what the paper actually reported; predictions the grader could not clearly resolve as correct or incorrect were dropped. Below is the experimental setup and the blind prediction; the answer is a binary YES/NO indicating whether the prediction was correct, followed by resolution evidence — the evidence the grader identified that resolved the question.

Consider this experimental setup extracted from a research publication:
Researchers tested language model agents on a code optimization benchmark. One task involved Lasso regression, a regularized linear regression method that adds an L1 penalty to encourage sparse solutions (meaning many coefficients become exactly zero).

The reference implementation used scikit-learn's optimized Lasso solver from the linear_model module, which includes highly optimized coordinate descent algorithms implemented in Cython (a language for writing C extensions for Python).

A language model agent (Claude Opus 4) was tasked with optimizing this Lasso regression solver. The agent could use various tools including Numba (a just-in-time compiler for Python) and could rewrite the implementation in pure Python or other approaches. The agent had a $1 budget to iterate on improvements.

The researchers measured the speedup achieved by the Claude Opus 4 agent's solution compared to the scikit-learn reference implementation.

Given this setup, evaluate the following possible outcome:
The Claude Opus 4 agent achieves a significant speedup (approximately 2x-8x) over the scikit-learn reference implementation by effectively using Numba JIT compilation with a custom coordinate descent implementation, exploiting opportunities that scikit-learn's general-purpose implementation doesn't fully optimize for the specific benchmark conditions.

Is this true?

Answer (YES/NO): NO